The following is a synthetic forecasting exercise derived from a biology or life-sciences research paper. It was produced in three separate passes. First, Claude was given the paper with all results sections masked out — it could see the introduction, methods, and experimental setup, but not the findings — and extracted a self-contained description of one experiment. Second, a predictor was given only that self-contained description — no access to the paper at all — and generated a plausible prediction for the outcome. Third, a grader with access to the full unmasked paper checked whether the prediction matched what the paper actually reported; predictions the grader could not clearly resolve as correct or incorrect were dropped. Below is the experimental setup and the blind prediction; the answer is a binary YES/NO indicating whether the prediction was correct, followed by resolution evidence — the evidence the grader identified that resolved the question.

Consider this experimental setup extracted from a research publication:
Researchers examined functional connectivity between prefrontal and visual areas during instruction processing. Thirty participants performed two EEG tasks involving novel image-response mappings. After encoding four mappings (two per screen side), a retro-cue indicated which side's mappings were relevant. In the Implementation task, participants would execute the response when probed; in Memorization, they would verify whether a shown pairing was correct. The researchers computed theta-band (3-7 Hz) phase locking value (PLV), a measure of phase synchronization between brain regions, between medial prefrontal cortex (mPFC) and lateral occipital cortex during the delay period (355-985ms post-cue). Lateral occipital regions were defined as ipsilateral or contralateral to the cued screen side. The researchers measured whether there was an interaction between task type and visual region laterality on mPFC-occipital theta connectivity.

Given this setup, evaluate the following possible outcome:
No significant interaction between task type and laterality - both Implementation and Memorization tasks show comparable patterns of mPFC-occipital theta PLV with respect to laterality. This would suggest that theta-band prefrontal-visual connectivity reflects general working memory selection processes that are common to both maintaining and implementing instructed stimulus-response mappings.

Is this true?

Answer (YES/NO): YES